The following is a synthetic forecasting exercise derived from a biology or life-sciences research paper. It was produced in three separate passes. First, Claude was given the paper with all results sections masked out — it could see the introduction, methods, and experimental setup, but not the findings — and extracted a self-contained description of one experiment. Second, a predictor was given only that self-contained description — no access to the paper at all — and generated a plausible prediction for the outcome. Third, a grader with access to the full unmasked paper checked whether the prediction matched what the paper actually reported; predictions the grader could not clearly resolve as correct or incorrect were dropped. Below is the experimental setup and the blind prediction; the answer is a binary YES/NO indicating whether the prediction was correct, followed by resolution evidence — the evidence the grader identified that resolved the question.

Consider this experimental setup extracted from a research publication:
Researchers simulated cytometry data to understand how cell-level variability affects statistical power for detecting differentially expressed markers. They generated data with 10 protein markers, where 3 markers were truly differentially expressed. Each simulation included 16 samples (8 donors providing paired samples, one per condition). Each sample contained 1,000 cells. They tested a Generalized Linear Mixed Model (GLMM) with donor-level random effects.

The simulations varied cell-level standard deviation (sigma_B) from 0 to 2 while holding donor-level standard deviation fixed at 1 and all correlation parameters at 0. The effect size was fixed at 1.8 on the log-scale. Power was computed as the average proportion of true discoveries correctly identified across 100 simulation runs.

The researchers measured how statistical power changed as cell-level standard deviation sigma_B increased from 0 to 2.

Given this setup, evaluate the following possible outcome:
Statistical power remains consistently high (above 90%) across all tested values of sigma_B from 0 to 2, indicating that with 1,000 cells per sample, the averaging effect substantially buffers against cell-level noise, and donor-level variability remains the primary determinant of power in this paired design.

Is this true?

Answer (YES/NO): NO